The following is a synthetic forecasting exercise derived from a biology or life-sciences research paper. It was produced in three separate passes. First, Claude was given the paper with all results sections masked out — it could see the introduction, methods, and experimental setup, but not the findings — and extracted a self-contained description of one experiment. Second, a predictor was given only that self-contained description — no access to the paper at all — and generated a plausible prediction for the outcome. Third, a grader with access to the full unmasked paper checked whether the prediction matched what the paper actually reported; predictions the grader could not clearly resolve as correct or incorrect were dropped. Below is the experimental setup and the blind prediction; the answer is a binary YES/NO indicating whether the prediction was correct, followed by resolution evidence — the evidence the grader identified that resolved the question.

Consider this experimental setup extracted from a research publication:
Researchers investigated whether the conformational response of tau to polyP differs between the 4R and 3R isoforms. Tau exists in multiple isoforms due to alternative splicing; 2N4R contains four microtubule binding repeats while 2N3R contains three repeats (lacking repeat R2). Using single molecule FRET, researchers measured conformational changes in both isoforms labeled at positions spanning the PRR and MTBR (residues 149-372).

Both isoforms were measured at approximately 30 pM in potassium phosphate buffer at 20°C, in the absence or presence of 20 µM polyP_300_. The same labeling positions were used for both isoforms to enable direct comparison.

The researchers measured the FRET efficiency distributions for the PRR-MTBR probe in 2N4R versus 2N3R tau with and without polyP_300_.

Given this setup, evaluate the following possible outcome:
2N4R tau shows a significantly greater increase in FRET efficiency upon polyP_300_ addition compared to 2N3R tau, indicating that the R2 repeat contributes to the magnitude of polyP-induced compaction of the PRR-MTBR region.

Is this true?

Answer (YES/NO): NO